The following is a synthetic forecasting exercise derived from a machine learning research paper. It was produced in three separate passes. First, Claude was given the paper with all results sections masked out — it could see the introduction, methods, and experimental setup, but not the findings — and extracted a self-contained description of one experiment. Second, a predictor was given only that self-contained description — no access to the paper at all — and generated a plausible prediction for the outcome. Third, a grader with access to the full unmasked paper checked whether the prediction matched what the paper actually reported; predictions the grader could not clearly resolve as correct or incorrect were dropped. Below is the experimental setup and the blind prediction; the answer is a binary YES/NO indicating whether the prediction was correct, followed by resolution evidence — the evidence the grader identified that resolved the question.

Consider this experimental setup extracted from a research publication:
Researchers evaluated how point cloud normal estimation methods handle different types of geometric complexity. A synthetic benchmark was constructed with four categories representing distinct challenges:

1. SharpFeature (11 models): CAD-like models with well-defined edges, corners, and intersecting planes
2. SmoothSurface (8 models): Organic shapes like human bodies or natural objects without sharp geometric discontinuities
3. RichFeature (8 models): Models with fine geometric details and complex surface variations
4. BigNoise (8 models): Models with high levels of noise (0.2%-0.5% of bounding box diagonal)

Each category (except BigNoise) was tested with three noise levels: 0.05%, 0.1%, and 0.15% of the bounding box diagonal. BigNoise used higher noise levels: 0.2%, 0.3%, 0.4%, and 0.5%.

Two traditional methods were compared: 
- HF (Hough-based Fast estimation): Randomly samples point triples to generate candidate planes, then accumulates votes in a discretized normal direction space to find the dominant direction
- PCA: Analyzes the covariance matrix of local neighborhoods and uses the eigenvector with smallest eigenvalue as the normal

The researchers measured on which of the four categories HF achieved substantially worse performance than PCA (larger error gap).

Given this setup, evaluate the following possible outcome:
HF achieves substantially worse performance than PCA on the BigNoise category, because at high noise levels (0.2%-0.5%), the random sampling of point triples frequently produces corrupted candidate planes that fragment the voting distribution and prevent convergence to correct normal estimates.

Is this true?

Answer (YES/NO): YES